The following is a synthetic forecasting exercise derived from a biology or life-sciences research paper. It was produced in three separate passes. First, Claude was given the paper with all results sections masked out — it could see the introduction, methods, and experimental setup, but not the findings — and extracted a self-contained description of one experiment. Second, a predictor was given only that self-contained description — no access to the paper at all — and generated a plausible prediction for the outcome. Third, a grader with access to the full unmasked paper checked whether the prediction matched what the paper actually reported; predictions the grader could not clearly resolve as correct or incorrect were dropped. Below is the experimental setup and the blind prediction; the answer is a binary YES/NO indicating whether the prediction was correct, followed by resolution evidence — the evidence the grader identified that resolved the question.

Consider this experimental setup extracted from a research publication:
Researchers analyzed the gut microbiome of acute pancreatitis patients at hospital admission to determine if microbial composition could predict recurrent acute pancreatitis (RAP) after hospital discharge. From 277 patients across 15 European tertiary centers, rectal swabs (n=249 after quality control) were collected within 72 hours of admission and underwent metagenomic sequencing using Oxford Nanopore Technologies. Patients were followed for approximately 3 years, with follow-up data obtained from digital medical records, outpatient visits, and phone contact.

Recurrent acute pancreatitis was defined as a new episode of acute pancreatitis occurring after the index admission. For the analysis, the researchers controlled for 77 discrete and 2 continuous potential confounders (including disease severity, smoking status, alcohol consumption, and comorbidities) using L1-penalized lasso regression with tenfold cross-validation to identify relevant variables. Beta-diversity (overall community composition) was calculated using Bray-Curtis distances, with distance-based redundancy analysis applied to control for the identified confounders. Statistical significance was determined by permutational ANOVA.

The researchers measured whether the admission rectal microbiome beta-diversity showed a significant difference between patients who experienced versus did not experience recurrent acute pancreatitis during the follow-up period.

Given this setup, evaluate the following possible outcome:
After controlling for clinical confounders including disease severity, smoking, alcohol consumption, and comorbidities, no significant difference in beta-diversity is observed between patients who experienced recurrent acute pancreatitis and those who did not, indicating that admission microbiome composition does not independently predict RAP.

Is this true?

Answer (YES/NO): NO